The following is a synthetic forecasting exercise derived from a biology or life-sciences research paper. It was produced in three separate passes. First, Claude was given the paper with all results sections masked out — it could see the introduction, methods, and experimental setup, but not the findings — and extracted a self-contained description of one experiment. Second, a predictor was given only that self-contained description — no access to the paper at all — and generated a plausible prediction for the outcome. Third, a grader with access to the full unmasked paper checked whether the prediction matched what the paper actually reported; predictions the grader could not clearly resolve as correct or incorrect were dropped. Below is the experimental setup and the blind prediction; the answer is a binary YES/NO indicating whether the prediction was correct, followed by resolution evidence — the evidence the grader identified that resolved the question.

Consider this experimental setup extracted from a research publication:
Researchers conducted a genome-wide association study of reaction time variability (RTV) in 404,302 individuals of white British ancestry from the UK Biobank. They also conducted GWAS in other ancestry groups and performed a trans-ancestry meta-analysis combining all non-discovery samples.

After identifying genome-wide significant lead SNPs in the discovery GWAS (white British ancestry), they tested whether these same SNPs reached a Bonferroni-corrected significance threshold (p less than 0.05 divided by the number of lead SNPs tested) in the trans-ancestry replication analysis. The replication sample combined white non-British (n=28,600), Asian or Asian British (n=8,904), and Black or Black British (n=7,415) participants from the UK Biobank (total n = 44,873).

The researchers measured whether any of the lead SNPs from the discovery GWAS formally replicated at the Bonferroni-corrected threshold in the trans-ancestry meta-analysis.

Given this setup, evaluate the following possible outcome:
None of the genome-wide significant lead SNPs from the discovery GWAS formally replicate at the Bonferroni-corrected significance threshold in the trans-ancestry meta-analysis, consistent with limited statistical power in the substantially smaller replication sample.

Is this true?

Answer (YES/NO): YES